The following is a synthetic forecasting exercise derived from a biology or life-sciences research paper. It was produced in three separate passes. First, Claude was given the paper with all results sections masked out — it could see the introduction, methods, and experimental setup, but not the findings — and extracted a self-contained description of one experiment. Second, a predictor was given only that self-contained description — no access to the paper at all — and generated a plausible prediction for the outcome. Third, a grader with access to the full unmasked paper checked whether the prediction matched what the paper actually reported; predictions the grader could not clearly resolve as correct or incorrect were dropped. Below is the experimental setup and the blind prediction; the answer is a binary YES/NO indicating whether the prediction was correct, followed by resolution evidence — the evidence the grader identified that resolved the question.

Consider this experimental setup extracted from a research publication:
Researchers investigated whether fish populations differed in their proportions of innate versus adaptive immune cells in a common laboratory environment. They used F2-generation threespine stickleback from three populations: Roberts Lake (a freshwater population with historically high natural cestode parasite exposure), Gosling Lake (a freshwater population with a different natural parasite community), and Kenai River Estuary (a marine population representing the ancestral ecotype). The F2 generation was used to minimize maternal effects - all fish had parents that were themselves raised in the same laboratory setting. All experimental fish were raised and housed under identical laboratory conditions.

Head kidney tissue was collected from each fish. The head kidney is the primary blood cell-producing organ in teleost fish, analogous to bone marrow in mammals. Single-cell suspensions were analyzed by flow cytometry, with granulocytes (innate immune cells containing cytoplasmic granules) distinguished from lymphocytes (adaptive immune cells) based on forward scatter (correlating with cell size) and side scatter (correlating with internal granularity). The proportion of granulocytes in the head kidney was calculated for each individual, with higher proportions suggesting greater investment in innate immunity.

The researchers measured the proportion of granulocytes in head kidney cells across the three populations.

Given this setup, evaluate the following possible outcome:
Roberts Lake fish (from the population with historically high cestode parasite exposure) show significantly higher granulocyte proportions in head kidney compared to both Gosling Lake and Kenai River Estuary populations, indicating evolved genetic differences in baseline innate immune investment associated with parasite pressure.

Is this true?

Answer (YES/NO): YES